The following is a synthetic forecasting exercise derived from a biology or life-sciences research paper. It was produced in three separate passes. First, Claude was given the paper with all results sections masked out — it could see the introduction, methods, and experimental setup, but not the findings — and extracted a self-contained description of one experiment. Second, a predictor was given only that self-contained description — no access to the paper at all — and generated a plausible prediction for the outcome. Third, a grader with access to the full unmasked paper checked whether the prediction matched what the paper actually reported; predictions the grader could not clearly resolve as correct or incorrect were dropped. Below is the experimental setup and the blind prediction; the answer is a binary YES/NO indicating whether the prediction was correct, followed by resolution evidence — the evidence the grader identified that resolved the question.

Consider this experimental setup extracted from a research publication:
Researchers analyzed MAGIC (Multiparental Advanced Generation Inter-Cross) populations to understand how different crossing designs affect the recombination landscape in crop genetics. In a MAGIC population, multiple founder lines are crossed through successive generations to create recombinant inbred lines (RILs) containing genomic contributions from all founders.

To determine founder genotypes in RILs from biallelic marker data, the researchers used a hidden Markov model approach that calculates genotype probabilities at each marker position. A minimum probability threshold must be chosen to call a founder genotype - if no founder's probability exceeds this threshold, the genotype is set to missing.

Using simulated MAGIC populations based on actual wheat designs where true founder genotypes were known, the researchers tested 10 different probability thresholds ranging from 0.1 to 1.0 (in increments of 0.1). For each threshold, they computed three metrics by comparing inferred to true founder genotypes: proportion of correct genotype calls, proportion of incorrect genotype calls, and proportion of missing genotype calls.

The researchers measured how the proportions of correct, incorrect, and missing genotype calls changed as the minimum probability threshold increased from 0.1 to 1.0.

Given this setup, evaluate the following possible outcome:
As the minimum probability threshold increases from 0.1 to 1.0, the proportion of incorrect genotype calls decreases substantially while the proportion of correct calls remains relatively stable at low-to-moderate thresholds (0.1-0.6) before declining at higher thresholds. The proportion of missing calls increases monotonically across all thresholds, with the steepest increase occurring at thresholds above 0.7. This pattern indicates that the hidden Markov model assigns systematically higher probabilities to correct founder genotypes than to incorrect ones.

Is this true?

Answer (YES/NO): NO